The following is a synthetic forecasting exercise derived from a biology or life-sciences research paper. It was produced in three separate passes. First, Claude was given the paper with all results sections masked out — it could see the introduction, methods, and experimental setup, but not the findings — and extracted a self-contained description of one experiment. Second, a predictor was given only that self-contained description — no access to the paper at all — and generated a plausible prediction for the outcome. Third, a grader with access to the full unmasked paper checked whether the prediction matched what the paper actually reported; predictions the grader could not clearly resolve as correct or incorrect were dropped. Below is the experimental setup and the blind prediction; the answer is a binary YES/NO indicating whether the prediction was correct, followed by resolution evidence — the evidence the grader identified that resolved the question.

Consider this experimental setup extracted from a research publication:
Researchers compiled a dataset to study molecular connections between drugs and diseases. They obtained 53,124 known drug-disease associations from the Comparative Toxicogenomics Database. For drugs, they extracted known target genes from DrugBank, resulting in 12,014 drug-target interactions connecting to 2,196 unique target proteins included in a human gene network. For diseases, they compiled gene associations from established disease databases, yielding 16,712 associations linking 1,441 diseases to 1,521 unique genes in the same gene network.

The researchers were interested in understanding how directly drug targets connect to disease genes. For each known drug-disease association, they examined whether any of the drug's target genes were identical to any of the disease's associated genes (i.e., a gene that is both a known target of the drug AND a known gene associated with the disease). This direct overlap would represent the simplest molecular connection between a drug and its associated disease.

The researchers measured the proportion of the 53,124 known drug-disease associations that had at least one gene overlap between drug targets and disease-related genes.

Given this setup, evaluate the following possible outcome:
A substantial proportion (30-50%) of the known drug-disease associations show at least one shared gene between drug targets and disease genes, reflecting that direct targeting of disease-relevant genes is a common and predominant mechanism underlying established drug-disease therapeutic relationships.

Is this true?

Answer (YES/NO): NO